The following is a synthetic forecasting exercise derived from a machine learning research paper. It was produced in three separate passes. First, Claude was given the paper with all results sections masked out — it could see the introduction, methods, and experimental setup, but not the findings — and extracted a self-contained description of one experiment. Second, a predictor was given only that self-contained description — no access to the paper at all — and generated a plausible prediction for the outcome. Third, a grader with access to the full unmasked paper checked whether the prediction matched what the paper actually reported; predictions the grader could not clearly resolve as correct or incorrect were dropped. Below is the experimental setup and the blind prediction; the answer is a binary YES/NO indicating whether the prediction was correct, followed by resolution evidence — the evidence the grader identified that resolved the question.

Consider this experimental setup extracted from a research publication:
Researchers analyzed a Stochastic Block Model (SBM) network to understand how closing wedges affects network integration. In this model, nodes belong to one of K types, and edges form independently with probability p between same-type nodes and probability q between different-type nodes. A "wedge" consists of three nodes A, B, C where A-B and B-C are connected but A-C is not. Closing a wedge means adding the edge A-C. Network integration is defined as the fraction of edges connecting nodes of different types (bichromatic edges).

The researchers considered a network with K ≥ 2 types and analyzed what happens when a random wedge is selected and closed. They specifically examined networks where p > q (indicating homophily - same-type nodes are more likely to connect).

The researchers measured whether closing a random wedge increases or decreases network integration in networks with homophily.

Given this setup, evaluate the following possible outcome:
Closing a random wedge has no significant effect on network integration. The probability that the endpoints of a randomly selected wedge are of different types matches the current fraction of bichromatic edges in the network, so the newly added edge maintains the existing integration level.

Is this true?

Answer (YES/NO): NO